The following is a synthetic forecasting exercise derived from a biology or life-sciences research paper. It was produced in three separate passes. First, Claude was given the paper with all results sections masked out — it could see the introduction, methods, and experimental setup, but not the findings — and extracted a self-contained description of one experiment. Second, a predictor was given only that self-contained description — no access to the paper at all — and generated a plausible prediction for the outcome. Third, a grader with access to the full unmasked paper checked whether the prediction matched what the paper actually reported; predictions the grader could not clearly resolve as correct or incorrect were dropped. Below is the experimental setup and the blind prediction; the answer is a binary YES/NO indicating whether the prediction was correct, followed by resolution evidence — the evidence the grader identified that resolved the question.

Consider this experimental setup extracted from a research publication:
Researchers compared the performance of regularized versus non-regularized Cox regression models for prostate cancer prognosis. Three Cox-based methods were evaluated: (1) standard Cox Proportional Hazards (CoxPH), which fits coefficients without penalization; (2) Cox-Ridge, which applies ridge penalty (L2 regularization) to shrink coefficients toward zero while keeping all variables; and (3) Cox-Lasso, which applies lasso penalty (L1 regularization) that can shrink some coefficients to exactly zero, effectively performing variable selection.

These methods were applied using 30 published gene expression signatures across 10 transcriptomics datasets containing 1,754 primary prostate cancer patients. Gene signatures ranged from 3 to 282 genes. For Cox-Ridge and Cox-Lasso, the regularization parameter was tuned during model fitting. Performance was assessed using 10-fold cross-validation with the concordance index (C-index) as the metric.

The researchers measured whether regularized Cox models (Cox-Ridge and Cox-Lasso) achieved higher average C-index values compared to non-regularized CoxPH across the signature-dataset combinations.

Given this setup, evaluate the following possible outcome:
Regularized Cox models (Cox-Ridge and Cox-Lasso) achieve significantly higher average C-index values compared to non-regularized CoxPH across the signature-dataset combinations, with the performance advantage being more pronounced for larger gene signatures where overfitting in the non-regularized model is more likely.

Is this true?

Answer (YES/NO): NO